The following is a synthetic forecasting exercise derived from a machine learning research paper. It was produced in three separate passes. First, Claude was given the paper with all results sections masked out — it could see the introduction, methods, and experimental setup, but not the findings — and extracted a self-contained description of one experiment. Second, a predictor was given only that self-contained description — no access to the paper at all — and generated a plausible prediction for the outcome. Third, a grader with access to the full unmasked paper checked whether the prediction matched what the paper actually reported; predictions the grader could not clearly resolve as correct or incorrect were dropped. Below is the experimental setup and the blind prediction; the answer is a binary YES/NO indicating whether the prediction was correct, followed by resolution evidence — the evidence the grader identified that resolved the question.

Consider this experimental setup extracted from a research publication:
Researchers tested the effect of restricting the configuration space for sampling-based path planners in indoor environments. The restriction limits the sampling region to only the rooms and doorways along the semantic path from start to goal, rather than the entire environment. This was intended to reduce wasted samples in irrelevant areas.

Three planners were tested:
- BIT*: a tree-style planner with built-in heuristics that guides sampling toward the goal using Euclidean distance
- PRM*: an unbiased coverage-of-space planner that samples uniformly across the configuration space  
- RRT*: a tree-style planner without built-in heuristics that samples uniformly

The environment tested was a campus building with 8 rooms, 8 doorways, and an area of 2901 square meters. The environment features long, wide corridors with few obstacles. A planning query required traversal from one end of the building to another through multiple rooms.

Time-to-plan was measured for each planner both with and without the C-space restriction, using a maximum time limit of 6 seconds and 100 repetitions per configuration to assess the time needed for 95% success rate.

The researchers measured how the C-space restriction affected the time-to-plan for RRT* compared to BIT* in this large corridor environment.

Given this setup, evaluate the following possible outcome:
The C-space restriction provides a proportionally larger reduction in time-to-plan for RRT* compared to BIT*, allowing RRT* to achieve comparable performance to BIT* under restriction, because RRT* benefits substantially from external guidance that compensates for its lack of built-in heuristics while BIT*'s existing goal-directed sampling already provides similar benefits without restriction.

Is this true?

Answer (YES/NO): NO